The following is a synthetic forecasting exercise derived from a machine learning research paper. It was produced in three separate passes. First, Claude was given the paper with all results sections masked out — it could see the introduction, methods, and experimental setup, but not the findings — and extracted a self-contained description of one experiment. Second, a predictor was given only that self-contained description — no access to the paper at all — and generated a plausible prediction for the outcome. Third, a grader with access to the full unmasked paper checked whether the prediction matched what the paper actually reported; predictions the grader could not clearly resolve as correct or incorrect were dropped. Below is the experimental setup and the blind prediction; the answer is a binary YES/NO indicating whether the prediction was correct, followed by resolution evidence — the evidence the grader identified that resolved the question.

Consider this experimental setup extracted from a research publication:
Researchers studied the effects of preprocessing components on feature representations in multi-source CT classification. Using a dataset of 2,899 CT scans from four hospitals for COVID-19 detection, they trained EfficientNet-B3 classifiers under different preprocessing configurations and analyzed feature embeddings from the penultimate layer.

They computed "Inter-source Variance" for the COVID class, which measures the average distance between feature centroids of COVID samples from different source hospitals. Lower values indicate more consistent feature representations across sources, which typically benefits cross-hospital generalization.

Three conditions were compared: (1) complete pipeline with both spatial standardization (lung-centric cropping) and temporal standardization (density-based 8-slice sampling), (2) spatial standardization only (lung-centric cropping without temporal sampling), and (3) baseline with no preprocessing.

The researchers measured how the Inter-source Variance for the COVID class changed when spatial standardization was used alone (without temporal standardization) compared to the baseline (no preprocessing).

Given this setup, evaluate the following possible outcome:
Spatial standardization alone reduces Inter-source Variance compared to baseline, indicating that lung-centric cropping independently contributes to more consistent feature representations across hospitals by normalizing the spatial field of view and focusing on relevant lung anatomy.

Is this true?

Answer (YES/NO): NO